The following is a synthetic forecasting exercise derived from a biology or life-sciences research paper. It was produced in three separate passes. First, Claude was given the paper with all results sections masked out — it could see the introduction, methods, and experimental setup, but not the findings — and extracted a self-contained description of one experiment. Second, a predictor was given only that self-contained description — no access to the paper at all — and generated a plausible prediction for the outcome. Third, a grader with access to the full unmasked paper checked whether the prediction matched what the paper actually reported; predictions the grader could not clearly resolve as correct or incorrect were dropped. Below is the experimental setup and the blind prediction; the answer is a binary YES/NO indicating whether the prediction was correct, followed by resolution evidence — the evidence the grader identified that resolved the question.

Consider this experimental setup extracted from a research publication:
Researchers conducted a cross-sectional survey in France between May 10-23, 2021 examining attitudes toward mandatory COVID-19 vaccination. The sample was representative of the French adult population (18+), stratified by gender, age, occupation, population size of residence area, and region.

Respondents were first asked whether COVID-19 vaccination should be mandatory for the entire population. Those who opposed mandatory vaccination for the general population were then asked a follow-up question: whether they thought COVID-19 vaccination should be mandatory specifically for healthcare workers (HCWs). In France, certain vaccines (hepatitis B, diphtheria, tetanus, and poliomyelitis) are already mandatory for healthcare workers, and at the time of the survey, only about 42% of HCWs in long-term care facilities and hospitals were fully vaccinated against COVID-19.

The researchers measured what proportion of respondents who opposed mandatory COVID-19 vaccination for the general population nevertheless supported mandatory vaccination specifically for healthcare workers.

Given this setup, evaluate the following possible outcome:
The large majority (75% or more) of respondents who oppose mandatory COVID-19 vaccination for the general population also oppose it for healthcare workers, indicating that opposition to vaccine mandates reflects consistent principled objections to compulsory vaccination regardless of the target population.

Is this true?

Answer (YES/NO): NO